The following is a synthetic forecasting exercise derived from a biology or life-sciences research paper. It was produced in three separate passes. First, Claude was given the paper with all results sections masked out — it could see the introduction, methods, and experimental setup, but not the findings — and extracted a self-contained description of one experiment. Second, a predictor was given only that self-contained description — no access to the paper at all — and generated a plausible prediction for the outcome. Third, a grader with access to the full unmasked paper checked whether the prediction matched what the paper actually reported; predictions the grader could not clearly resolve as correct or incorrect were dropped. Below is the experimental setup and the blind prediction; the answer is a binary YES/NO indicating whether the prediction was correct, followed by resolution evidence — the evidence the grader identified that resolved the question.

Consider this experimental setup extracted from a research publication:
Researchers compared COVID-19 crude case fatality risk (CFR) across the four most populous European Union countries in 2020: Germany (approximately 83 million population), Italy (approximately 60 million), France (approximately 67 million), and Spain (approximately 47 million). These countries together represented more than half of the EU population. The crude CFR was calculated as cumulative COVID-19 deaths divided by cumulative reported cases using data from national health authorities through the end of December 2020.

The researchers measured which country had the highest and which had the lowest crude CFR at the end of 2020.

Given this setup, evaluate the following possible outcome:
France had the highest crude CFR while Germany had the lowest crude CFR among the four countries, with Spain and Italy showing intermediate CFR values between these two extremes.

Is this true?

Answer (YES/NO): NO